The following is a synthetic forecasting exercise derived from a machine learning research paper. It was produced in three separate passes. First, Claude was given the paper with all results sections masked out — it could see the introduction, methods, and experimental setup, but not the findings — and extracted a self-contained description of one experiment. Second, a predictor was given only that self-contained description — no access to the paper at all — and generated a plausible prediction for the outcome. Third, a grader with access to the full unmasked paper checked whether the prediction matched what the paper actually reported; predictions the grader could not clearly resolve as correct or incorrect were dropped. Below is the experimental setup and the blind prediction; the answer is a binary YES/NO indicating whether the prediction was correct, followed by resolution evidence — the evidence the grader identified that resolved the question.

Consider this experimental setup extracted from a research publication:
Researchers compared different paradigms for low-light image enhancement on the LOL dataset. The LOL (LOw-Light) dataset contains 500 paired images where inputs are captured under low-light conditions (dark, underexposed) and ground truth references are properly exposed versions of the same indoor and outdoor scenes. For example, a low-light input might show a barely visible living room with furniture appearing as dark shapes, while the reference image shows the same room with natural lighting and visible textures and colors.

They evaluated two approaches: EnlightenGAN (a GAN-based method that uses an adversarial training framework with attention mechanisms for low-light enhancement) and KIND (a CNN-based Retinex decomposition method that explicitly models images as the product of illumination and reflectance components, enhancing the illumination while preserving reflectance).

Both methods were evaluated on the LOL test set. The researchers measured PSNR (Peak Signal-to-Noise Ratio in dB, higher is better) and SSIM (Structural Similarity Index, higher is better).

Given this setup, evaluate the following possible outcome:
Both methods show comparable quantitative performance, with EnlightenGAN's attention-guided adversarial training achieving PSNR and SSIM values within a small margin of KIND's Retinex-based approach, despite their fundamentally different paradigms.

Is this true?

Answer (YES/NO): NO